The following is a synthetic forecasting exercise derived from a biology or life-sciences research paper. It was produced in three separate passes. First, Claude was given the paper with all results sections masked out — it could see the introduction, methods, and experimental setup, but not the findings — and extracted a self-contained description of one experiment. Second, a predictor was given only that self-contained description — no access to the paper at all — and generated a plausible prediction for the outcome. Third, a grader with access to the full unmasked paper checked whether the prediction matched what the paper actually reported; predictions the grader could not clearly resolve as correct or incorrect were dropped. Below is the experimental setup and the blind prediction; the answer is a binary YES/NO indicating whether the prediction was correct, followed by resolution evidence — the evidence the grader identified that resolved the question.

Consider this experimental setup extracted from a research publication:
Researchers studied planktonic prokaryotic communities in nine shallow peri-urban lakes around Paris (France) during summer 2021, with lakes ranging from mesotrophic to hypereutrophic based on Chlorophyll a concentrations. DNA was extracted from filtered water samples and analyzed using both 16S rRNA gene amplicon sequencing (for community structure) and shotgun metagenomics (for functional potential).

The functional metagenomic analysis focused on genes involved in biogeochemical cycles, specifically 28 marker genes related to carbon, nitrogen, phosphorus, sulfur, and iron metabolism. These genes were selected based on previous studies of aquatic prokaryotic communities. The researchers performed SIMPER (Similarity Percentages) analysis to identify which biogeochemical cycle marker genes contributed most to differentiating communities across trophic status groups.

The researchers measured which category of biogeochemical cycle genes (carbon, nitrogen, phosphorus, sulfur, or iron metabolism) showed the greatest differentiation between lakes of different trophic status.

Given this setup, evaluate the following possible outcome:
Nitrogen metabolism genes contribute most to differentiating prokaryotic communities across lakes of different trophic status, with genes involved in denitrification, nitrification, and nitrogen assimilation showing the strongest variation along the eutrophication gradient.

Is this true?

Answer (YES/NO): NO